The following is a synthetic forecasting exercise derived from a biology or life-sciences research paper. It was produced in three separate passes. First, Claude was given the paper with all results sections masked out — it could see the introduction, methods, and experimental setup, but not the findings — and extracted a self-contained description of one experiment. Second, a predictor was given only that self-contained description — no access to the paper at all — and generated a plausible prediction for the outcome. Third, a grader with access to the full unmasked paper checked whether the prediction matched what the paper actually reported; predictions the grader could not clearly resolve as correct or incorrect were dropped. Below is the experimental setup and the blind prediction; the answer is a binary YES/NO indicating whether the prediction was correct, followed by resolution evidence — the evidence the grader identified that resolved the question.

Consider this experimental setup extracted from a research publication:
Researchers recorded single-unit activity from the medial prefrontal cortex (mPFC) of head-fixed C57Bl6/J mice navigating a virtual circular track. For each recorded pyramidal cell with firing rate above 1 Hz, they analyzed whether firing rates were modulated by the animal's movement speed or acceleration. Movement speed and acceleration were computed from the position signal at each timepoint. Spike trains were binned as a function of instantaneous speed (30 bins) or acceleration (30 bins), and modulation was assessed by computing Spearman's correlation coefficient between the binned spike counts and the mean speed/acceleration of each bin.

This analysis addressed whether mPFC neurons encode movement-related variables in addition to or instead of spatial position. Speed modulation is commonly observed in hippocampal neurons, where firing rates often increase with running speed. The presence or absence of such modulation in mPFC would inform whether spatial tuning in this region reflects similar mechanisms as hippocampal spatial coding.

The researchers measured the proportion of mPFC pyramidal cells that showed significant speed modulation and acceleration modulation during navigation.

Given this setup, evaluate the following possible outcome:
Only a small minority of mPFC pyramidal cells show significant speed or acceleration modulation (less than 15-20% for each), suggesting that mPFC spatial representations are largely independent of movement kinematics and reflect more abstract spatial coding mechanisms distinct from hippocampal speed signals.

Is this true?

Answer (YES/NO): NO